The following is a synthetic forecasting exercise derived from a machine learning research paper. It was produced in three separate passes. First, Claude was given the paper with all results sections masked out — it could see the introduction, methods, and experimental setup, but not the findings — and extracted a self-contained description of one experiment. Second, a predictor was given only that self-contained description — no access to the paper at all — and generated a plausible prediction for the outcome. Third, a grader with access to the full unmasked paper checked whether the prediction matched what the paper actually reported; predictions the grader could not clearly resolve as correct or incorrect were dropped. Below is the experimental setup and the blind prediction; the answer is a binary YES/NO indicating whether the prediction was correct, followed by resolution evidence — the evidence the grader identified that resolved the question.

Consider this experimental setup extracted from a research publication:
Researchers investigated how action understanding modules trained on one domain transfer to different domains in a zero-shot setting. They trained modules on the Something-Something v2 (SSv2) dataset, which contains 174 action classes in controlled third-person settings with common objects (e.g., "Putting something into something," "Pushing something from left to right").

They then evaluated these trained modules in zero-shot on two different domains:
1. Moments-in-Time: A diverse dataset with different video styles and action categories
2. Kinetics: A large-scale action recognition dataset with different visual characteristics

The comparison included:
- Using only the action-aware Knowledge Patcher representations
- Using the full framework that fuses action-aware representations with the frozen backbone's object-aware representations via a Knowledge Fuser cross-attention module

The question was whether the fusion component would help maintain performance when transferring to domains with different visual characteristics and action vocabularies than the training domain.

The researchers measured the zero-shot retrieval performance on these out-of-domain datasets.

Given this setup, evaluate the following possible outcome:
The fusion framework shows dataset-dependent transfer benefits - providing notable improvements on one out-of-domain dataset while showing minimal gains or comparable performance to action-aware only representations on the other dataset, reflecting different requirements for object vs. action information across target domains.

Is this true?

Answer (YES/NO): NO